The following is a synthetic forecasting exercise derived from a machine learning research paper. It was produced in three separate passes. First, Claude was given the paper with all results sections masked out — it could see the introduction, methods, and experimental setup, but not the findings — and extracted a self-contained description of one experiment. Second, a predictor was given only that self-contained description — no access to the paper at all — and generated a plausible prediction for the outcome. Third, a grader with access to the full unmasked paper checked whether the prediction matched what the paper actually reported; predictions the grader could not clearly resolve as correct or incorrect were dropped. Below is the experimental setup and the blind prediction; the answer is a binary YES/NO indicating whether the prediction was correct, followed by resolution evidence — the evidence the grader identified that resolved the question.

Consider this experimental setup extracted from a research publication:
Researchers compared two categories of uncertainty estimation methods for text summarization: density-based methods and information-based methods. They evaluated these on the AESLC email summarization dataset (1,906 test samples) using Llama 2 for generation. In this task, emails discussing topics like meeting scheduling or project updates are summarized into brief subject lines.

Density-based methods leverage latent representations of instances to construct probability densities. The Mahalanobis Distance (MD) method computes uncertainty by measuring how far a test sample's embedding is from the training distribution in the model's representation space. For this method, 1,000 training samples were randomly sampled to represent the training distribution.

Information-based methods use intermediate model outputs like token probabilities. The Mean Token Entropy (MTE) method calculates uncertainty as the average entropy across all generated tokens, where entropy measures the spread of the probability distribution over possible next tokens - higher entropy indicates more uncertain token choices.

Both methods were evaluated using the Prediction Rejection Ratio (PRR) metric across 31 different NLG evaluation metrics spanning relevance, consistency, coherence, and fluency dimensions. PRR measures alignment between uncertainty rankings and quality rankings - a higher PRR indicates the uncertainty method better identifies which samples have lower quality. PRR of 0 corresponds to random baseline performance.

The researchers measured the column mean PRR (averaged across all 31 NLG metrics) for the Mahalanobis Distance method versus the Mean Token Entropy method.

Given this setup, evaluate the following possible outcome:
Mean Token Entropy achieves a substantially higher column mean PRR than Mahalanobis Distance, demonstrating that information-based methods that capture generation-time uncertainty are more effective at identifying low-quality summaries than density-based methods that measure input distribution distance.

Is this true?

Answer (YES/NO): NO